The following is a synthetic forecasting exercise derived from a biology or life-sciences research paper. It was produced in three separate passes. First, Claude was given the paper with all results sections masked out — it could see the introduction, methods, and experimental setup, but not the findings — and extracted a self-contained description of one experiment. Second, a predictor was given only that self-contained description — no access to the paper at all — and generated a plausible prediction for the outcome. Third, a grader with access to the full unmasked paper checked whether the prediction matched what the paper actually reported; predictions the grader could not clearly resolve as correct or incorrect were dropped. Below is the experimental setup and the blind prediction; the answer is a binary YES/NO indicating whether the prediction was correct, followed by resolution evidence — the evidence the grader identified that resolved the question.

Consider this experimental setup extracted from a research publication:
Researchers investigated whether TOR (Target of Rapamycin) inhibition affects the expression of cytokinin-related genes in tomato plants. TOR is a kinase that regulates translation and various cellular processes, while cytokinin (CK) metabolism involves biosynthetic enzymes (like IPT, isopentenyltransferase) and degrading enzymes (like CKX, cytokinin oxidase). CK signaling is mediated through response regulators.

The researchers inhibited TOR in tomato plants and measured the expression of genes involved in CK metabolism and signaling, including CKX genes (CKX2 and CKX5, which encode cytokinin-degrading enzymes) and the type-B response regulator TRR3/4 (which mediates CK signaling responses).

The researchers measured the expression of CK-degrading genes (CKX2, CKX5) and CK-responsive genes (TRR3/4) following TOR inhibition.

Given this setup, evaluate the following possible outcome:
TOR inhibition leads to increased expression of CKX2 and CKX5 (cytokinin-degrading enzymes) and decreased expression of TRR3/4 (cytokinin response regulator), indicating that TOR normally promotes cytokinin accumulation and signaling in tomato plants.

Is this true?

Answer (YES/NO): YES